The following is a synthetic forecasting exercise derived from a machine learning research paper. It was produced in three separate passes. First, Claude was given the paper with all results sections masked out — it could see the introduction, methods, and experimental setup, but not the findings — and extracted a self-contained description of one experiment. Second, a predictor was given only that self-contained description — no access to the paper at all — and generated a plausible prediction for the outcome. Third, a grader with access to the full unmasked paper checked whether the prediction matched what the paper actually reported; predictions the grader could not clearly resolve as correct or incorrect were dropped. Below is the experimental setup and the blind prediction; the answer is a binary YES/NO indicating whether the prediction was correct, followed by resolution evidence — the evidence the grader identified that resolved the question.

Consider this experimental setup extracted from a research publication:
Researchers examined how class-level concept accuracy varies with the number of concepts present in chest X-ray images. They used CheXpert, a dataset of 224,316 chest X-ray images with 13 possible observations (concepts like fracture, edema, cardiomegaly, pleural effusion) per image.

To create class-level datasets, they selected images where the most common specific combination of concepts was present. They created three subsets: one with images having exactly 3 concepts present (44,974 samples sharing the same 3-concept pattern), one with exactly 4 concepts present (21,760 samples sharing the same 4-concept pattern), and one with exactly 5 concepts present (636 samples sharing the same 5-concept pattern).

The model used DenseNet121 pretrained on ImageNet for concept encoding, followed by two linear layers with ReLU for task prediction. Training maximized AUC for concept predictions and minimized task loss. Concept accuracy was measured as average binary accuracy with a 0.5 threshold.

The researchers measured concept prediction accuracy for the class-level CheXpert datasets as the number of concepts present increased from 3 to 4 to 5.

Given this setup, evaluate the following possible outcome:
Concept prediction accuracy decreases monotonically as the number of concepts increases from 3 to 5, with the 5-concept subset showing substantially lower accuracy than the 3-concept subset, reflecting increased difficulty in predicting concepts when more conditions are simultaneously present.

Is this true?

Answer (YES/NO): NO